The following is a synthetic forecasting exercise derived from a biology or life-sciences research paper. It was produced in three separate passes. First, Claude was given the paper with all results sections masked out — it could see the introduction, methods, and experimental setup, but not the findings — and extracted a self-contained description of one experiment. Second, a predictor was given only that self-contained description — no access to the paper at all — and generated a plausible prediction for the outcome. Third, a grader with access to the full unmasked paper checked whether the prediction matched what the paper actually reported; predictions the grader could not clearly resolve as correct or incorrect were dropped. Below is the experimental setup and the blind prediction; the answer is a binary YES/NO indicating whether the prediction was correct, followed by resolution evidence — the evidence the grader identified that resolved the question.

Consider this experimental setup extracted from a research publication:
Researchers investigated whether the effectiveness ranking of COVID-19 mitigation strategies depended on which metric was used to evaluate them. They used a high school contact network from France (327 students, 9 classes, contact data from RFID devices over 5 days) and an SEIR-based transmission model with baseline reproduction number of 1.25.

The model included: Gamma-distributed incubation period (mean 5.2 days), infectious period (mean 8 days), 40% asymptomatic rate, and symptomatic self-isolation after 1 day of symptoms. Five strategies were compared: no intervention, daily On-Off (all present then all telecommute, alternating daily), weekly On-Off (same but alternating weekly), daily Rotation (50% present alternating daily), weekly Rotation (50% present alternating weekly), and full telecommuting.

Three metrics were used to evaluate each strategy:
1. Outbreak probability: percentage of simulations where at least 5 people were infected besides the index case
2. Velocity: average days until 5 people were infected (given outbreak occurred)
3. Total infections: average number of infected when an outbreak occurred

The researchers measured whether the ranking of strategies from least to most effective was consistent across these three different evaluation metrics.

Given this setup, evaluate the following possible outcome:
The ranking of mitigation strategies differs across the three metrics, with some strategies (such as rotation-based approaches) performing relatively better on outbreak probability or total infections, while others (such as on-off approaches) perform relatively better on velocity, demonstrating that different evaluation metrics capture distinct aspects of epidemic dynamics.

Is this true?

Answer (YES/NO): NO